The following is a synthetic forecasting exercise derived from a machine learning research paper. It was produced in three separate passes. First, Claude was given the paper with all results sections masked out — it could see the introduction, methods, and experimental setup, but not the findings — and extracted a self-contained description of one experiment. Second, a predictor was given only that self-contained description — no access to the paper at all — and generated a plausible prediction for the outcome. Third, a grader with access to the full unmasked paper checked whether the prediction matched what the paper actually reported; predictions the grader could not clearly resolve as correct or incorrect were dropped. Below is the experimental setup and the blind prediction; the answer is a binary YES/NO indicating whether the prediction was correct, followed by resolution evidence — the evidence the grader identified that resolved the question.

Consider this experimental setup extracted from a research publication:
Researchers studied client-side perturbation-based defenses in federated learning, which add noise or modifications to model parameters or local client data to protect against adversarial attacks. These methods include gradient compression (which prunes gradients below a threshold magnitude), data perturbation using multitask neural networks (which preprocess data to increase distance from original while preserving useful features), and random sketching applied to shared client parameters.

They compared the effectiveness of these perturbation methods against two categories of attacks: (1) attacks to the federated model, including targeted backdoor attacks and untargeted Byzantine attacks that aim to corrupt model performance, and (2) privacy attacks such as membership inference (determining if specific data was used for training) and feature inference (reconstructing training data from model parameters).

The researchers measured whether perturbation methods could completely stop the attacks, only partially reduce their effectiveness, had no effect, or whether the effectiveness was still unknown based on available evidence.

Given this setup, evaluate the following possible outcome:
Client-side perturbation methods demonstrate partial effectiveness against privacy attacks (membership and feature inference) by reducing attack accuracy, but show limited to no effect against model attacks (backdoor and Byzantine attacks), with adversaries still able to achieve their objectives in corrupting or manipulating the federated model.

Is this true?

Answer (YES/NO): NO